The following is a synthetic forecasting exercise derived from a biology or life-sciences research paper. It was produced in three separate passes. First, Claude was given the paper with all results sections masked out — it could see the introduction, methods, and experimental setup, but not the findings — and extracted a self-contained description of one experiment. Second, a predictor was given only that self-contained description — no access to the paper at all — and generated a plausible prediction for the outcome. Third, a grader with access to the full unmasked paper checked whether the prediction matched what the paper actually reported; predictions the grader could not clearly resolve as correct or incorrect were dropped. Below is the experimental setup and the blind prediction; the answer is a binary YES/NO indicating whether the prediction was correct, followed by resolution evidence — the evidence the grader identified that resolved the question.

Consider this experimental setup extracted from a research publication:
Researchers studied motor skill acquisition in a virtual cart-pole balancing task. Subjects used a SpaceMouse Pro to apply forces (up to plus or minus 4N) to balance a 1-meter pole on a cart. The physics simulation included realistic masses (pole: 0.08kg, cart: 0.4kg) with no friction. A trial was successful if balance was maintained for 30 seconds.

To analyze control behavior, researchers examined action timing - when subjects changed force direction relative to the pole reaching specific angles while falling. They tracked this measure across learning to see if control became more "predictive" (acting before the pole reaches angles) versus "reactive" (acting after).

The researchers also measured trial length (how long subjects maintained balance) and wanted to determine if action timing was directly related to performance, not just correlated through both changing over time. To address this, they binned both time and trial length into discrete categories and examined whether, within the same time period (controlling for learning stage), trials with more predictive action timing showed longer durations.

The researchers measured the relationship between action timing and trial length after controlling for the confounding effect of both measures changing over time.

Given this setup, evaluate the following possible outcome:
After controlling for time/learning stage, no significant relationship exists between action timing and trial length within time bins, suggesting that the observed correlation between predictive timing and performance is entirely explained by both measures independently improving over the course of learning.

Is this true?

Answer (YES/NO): NO